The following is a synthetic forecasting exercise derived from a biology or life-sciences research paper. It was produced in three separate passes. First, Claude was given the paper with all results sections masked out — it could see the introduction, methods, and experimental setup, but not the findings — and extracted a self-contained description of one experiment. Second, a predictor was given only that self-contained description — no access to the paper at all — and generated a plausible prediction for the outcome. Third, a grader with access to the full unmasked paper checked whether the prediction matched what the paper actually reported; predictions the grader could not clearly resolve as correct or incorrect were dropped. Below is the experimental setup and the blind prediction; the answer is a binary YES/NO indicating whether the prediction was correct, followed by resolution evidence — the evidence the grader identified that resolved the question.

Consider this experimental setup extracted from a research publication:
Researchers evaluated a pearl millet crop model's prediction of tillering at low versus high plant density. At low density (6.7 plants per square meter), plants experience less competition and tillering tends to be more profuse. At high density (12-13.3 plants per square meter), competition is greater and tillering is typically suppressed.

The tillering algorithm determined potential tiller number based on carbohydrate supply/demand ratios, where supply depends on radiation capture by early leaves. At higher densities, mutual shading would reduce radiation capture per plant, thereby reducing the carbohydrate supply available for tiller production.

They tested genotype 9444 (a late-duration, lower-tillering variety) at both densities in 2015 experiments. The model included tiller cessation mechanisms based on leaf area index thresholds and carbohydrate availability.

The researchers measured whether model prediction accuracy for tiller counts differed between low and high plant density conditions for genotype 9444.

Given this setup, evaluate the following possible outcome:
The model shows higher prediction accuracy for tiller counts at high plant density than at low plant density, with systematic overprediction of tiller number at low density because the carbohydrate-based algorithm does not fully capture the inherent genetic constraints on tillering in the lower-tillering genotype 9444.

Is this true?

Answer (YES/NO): NO